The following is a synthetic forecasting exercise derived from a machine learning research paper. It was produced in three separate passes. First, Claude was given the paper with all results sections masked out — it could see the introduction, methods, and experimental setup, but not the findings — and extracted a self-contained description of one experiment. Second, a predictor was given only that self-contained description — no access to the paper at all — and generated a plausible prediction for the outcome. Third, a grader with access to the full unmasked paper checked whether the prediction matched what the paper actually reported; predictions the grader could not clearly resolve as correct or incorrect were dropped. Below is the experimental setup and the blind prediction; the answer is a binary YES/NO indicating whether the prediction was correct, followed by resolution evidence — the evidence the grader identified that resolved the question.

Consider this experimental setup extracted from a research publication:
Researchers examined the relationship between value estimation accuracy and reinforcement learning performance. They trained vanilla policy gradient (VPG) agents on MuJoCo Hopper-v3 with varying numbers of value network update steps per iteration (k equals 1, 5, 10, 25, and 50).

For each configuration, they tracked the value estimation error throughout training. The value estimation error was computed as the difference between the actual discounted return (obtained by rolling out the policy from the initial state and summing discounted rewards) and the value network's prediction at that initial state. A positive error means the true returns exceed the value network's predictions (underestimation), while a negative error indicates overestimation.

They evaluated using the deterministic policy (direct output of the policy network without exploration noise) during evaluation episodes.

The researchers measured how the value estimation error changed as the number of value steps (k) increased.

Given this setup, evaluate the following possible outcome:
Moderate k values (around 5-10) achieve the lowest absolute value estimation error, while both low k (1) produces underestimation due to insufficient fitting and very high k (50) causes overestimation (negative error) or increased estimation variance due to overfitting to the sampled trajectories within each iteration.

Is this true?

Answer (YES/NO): NO